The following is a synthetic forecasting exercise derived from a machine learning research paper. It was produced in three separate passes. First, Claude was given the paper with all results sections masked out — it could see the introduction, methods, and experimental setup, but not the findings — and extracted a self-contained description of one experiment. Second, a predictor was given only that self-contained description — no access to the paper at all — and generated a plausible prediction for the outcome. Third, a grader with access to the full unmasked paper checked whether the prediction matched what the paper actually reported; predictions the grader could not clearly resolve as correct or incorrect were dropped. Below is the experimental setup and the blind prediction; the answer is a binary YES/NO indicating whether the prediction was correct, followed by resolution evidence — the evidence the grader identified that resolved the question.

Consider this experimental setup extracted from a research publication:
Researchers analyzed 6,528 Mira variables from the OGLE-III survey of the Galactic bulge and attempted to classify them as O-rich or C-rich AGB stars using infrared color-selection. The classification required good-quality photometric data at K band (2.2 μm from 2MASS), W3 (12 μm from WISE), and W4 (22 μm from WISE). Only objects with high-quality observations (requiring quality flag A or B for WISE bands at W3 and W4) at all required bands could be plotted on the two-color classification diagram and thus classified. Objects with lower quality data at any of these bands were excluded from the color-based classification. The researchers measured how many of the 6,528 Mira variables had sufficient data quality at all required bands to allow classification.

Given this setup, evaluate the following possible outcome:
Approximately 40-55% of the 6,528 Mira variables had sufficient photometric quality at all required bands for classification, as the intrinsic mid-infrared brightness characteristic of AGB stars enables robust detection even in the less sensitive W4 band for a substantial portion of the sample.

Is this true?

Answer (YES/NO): NO